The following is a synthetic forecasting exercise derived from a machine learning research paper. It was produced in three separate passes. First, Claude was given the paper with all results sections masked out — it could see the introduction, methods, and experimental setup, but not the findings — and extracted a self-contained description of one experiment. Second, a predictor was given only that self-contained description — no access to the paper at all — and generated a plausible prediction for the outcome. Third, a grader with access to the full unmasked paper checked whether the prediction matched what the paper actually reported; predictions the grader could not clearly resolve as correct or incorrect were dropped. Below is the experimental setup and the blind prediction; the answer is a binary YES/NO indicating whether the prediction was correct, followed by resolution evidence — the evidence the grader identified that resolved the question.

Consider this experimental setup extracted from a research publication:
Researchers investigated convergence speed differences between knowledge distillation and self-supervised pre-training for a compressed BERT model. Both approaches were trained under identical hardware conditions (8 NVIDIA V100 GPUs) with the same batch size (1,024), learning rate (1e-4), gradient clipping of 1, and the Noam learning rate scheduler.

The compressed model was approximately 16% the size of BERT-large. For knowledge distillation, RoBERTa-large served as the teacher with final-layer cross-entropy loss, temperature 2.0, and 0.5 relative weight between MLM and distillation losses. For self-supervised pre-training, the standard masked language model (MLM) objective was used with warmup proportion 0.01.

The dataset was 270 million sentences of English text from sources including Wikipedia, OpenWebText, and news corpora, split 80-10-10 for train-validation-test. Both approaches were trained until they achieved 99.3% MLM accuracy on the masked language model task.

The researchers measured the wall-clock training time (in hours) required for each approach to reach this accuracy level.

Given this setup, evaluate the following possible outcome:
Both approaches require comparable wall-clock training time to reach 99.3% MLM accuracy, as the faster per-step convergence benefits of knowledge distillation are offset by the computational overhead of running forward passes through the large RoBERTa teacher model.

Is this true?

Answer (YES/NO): NO